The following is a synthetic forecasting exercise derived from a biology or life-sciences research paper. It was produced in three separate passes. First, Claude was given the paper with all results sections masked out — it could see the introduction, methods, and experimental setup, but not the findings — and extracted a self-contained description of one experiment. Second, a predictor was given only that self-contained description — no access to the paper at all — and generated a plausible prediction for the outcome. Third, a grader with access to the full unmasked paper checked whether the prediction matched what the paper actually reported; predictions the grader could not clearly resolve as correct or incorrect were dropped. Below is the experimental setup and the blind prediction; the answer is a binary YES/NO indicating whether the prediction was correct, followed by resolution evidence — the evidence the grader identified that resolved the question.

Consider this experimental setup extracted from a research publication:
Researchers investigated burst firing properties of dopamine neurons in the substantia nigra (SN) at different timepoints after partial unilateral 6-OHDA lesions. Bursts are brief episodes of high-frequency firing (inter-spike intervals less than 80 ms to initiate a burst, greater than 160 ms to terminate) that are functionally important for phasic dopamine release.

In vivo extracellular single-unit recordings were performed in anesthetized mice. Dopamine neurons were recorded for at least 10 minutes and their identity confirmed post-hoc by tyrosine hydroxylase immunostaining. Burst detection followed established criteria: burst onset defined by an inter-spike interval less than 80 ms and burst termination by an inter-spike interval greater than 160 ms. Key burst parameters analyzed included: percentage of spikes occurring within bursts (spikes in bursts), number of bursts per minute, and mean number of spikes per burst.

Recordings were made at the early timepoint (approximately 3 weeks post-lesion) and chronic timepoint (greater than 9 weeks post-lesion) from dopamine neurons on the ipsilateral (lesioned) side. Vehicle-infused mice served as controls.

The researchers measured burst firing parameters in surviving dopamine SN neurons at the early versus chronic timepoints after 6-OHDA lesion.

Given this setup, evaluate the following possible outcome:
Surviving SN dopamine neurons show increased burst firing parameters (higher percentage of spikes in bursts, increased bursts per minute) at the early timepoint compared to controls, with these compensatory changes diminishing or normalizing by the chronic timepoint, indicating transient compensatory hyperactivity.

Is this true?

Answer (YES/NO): NO